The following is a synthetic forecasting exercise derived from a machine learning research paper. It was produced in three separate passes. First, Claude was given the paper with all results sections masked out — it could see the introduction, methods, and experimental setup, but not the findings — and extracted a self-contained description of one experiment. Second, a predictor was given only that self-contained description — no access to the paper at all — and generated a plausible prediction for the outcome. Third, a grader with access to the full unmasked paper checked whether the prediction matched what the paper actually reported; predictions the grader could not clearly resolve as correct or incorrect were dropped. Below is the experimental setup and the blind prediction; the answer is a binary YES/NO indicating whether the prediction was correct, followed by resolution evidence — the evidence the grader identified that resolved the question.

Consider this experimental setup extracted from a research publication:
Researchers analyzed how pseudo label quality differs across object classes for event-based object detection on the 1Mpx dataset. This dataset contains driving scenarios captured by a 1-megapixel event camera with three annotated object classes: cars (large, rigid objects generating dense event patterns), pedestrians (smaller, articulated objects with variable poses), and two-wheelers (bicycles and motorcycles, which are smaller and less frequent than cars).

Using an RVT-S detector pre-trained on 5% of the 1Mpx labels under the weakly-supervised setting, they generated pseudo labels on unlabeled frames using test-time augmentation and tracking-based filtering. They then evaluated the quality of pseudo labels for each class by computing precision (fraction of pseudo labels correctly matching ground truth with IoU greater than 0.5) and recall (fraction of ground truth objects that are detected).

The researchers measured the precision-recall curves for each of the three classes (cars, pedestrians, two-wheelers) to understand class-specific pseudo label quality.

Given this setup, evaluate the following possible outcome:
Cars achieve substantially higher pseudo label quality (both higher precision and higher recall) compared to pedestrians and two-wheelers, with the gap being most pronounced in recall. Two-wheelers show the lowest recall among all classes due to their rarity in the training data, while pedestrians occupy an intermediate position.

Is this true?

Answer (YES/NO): NO